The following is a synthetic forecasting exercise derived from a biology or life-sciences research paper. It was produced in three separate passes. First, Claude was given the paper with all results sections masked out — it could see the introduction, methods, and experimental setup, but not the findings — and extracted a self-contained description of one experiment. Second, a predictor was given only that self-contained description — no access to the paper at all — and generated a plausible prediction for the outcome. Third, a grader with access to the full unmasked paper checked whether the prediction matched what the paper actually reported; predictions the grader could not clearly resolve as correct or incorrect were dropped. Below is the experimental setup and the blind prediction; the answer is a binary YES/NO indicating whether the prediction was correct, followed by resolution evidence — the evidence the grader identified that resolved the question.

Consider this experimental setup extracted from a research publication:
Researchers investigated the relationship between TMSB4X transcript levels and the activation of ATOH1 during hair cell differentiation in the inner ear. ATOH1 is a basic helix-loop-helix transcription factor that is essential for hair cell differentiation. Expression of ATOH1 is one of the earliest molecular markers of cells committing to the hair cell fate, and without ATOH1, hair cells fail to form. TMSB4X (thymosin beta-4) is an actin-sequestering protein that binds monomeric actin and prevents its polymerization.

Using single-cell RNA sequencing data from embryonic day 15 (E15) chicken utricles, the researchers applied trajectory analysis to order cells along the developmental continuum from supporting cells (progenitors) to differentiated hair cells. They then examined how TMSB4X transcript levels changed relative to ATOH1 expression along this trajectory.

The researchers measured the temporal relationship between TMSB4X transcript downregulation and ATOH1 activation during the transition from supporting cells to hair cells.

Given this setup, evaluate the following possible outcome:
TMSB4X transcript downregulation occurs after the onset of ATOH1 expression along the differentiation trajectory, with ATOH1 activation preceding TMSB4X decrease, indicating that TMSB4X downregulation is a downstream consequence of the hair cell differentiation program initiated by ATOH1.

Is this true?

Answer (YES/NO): YES